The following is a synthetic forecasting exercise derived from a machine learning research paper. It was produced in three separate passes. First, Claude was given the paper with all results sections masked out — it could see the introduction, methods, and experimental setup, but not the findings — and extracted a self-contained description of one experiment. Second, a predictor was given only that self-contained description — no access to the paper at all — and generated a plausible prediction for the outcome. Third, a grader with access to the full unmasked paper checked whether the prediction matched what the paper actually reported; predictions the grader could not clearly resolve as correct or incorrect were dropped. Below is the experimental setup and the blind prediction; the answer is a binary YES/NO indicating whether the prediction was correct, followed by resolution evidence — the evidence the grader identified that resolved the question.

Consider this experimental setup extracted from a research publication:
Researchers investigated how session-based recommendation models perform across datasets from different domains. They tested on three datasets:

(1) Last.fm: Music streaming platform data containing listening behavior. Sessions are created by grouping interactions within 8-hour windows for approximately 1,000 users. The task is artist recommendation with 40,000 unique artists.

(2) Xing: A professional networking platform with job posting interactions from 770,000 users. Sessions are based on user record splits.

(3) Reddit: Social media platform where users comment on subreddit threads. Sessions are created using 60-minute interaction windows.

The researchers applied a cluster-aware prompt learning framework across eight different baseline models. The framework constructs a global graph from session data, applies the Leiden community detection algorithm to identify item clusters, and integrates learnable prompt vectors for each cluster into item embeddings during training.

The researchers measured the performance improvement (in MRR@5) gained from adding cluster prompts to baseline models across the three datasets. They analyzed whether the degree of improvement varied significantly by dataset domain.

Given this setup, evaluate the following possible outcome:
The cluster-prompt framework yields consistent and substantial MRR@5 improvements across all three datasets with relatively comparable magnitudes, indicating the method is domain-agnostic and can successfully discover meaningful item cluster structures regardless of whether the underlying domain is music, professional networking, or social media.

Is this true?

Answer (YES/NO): NO